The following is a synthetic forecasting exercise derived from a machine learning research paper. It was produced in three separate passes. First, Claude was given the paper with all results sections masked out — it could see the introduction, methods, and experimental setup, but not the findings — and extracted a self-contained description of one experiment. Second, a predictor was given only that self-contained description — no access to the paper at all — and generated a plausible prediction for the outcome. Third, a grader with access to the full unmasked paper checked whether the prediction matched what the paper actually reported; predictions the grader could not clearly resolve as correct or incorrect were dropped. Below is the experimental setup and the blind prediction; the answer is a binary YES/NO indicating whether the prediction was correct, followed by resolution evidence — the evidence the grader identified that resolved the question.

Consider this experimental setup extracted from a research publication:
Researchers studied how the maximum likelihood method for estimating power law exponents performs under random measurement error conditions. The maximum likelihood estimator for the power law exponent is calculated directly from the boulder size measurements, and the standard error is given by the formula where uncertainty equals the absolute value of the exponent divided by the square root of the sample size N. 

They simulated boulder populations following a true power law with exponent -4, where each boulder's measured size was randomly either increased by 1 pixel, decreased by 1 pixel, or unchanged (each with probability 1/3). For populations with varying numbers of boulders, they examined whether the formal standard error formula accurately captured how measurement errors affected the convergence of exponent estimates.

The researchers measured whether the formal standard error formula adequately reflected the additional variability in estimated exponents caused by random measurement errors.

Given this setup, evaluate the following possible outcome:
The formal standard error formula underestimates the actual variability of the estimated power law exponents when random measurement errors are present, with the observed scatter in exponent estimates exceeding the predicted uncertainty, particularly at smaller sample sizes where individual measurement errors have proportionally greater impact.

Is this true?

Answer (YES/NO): YES